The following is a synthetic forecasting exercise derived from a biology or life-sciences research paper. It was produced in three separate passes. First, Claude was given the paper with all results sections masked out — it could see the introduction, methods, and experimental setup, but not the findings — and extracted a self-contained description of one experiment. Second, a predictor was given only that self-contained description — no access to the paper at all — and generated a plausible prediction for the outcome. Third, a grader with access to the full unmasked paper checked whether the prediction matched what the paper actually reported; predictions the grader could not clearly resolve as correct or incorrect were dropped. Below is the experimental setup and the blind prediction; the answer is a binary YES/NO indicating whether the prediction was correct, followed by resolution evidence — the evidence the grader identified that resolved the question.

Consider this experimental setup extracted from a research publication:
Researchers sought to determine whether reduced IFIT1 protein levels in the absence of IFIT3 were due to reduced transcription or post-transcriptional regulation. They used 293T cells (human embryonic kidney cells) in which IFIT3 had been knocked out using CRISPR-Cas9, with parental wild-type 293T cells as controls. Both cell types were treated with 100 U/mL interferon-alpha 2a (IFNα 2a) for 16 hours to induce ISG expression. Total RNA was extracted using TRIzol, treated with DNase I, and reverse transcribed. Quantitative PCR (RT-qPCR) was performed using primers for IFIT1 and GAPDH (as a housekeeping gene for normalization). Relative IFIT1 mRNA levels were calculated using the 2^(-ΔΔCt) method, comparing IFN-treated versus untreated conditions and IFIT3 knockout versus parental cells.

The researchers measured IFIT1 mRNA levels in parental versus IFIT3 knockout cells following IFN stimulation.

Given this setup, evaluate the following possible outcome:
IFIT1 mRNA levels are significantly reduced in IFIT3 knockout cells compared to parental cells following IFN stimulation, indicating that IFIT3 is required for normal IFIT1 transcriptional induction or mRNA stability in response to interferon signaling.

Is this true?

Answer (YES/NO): NO